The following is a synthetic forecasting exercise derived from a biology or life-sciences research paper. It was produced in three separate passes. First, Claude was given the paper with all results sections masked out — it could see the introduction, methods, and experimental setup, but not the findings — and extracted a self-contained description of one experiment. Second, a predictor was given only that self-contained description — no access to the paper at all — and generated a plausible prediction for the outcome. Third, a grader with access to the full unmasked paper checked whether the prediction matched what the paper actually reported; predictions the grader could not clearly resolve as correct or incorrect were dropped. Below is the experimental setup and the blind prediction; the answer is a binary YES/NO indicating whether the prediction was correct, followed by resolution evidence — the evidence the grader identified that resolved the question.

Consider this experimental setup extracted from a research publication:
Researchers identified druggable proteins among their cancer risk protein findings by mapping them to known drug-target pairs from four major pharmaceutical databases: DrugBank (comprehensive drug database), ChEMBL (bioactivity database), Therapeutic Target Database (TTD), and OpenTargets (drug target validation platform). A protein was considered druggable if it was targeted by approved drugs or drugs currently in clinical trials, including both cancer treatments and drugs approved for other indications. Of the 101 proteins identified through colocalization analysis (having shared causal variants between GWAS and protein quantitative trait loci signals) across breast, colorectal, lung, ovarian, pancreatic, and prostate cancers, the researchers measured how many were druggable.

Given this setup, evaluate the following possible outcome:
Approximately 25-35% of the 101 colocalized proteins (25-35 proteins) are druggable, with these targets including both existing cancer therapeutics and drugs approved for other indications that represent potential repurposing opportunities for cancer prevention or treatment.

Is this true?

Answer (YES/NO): NO